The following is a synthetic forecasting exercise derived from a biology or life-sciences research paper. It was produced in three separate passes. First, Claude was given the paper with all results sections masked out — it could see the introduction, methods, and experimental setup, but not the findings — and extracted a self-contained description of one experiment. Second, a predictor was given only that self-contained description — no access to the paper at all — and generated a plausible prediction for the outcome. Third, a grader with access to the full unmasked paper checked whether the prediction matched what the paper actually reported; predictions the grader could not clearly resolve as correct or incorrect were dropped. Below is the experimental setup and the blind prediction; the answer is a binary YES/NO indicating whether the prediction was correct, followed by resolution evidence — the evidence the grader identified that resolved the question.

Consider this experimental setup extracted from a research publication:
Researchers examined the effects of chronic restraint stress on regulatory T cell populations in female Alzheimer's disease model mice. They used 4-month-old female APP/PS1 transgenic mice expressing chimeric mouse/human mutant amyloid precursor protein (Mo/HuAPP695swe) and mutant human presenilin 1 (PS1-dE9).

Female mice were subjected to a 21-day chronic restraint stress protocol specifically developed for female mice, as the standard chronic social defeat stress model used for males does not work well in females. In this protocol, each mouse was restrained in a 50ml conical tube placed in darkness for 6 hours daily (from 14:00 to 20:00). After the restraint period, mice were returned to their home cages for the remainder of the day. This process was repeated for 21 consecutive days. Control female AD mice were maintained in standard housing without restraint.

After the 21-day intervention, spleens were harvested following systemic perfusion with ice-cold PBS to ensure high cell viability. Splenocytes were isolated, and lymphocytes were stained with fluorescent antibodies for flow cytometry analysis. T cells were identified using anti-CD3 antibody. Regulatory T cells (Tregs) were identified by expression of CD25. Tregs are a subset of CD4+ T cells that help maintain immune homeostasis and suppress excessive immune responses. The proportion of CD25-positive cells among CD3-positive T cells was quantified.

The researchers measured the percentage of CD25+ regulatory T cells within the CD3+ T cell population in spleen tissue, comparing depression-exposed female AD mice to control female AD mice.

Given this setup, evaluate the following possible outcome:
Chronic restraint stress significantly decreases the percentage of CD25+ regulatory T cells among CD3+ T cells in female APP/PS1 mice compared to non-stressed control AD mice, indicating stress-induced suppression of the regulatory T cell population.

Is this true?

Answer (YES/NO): NO